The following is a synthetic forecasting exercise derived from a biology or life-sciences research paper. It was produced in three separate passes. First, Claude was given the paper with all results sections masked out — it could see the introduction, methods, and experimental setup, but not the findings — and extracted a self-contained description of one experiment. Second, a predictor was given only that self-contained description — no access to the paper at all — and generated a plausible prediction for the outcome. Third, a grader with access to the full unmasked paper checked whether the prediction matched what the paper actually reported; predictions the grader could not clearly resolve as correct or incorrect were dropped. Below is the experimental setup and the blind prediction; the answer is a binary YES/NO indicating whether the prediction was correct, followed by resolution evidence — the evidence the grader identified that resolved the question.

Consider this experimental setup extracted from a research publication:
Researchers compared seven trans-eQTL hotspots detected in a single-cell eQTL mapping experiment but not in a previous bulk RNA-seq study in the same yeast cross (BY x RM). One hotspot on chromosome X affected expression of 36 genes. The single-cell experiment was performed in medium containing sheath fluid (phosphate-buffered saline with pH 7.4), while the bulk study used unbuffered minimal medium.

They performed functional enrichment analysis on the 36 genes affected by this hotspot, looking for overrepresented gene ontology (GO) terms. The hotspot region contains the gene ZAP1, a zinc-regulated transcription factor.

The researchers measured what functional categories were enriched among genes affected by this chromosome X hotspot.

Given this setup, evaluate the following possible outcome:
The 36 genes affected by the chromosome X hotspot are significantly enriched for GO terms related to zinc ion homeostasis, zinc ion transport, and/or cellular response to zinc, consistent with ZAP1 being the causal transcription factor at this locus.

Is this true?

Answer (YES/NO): YES